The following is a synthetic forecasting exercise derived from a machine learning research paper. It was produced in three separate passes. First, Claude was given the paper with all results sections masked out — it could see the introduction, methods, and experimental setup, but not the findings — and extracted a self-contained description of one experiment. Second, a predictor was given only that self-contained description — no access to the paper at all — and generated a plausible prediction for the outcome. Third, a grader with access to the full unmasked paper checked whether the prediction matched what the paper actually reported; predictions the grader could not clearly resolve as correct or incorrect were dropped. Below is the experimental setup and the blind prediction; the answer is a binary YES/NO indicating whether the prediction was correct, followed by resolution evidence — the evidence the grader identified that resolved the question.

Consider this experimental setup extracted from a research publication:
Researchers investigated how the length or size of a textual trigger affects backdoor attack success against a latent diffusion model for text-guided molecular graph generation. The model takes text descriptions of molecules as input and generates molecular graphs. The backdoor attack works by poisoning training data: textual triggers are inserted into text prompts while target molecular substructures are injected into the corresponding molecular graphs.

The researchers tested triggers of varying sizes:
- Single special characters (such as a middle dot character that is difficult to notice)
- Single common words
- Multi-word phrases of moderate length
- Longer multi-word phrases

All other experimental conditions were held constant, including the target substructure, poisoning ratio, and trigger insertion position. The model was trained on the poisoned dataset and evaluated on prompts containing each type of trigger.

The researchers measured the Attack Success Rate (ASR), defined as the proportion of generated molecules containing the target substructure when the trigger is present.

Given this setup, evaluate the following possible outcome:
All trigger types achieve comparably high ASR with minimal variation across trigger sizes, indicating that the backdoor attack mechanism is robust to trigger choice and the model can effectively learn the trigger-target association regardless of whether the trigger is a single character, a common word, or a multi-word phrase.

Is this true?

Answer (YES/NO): NO